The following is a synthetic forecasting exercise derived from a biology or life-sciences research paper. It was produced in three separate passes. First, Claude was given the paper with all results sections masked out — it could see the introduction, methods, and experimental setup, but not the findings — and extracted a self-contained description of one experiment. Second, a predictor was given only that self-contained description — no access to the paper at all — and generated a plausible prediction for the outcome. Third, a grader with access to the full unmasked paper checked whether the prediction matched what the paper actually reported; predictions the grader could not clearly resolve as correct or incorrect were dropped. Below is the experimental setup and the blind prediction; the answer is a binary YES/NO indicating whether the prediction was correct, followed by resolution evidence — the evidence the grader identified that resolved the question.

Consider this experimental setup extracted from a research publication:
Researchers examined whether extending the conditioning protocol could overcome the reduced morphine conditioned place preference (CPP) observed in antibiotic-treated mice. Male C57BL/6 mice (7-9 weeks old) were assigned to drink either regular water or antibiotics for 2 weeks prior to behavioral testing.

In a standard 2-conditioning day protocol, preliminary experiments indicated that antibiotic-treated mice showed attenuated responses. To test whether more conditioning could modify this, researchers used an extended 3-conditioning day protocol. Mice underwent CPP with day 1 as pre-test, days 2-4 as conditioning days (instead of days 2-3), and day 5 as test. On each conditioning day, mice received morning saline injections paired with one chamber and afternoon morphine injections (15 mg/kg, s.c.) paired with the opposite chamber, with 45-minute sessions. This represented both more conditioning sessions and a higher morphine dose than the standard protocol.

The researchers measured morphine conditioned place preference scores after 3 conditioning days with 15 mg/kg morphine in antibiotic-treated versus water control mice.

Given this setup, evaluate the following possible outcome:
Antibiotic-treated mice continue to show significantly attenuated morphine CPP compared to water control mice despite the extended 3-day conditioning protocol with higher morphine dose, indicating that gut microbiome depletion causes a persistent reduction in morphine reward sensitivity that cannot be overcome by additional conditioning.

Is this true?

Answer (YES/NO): YES